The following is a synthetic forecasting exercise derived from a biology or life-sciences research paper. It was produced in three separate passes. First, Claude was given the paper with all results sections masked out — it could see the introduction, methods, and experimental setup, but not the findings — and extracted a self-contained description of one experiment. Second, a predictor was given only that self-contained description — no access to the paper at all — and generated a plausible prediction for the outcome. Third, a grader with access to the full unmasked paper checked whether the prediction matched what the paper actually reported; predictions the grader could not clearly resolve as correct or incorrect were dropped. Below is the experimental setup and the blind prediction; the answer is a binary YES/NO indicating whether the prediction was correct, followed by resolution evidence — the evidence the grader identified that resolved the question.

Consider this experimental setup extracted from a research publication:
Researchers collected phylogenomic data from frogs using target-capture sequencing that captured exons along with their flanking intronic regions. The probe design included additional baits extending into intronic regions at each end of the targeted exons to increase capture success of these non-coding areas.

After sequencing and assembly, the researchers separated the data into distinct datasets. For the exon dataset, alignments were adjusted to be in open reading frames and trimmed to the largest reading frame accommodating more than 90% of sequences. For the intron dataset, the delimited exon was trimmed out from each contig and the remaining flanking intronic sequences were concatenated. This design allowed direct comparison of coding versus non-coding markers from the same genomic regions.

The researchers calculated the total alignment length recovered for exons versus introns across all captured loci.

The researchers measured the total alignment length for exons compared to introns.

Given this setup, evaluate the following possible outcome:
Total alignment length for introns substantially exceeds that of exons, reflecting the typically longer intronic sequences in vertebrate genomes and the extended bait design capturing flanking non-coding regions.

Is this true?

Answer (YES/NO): YES